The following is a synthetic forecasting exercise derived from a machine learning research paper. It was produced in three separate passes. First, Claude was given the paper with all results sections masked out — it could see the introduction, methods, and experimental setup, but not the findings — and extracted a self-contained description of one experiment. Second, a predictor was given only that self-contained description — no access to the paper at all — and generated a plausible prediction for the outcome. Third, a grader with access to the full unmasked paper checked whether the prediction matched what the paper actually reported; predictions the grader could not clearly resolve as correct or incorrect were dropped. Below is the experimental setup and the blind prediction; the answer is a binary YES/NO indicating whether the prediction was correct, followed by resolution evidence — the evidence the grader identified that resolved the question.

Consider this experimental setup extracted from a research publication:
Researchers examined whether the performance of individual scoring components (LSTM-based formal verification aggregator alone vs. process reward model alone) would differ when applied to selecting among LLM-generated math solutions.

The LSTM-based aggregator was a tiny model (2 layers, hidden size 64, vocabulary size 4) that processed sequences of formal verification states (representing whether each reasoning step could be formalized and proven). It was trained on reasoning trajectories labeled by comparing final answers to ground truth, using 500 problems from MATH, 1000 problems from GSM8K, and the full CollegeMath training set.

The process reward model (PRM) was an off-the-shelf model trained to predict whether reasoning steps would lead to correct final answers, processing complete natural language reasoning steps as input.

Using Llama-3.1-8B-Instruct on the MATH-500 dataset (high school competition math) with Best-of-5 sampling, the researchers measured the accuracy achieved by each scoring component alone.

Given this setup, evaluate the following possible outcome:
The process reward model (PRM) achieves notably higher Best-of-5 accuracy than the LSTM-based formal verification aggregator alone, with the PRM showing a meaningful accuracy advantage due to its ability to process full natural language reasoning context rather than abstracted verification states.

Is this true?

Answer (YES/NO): NO